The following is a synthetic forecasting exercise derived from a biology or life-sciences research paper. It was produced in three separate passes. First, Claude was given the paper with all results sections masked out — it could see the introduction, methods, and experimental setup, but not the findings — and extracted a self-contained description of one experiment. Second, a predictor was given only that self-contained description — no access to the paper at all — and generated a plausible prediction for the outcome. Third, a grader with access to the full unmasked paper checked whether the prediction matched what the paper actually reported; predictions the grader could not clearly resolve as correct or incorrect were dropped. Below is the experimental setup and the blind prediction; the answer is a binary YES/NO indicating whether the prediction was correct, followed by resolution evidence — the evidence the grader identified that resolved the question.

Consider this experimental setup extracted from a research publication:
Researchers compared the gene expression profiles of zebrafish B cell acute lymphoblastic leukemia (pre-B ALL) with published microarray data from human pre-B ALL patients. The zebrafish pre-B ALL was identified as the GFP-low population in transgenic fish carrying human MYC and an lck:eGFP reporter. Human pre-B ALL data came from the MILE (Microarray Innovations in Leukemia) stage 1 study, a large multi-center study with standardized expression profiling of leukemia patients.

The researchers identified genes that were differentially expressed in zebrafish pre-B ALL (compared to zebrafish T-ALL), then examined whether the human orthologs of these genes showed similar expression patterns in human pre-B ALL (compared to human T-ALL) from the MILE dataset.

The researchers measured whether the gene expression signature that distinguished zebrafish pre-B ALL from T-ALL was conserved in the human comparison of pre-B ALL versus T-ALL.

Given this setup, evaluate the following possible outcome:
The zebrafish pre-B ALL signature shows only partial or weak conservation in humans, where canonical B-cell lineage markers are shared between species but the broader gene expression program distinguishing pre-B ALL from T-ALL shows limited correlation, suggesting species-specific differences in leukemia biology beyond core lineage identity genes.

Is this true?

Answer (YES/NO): NO